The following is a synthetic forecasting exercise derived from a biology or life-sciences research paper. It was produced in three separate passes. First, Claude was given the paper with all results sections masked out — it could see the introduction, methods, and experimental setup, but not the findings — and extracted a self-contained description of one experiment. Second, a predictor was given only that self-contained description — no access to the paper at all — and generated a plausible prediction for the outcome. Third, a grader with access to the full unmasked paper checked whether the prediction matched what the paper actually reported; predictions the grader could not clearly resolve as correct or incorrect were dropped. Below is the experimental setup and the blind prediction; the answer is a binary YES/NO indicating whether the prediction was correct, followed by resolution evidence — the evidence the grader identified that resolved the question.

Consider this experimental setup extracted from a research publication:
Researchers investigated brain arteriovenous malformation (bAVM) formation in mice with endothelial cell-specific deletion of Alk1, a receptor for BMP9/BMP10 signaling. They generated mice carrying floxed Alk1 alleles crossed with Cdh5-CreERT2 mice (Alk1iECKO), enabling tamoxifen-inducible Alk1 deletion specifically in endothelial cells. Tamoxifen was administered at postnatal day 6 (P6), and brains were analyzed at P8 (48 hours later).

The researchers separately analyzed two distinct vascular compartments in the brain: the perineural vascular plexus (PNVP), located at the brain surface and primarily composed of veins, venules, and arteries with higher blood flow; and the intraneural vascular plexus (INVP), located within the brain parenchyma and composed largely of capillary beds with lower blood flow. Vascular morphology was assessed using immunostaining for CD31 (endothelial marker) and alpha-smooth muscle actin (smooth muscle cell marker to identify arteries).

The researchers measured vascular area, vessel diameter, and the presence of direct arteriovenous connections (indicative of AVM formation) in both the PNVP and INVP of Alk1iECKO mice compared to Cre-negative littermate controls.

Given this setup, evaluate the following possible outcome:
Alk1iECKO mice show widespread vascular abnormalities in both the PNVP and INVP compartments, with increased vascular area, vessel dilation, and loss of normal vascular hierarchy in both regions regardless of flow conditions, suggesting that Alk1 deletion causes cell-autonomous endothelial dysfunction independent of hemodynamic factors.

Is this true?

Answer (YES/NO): NO